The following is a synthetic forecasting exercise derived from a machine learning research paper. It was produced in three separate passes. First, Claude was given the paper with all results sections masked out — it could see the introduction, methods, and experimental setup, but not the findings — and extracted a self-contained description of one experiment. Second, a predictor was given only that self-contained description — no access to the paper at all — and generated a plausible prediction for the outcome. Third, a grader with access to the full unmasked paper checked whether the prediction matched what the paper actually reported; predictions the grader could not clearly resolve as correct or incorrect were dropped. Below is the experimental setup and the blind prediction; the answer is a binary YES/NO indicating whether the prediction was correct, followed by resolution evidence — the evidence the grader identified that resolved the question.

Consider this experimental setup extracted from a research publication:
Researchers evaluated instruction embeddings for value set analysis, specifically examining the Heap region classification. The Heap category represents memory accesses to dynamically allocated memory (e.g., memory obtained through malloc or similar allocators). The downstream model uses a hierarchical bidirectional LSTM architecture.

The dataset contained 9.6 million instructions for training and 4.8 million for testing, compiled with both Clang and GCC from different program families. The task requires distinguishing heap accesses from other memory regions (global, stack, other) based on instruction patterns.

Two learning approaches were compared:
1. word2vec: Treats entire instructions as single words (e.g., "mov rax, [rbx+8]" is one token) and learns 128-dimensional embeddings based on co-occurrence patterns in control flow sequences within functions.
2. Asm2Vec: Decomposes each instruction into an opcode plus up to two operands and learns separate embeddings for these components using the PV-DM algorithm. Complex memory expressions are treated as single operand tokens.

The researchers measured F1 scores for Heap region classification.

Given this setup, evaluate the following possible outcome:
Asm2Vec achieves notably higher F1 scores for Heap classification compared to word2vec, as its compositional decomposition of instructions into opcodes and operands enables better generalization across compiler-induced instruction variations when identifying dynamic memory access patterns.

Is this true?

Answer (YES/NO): NO